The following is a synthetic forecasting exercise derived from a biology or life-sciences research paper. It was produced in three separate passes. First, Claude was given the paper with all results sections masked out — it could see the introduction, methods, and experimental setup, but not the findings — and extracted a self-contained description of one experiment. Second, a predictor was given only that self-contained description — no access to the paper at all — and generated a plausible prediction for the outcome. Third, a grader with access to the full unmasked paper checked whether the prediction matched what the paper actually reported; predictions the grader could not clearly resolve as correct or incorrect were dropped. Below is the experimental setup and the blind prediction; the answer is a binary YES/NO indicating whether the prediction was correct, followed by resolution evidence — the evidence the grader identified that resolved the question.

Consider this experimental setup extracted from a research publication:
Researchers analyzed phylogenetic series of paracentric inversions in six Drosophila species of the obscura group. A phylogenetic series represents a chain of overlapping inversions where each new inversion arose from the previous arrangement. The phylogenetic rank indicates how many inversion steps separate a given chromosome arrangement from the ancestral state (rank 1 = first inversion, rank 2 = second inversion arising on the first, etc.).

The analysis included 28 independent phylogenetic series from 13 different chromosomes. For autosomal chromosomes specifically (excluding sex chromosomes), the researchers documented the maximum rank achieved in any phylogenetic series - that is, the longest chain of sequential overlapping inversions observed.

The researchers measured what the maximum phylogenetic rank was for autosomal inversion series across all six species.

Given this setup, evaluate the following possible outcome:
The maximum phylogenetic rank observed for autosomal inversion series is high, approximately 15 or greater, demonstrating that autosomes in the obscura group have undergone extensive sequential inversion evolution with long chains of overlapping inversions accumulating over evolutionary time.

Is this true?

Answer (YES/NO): NO